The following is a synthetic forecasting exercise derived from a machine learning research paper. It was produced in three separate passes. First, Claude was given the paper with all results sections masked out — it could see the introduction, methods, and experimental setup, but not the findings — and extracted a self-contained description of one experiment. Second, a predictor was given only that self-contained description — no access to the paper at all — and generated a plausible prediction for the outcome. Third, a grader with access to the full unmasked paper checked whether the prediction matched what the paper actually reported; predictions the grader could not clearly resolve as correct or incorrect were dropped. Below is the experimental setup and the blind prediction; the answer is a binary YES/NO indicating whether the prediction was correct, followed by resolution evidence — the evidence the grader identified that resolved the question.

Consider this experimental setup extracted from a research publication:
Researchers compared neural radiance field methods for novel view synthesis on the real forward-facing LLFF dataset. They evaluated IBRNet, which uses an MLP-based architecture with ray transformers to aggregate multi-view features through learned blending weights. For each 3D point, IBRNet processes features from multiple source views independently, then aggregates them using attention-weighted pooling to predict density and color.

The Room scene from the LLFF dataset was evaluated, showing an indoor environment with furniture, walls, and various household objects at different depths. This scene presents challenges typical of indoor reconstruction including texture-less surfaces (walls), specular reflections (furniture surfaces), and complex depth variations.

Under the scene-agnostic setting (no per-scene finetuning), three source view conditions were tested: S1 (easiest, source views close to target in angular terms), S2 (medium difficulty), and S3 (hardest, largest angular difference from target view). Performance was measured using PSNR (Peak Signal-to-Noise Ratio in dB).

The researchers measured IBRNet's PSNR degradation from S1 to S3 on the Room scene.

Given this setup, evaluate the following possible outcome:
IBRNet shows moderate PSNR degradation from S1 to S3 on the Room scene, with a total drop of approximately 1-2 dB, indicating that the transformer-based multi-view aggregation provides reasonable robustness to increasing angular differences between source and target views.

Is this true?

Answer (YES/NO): NO